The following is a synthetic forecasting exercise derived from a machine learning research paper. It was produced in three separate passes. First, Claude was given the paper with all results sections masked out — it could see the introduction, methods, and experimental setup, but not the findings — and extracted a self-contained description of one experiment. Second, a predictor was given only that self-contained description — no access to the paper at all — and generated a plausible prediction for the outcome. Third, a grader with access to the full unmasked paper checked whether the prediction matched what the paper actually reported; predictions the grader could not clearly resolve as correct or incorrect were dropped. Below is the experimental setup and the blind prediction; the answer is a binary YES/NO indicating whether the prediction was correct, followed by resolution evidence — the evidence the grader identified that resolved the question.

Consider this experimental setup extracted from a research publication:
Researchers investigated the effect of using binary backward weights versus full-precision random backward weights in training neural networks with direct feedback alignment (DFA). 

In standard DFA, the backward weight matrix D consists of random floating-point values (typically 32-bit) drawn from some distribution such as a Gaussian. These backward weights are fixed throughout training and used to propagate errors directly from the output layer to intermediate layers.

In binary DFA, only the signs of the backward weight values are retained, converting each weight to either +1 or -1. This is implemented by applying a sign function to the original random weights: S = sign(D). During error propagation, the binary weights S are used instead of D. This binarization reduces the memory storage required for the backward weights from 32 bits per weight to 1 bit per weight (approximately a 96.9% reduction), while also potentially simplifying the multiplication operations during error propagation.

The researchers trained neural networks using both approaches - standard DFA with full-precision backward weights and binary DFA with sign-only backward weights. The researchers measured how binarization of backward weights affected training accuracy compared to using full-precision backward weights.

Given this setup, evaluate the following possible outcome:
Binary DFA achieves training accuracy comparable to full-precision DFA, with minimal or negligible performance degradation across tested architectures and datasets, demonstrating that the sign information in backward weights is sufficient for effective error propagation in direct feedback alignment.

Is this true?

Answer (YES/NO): YES